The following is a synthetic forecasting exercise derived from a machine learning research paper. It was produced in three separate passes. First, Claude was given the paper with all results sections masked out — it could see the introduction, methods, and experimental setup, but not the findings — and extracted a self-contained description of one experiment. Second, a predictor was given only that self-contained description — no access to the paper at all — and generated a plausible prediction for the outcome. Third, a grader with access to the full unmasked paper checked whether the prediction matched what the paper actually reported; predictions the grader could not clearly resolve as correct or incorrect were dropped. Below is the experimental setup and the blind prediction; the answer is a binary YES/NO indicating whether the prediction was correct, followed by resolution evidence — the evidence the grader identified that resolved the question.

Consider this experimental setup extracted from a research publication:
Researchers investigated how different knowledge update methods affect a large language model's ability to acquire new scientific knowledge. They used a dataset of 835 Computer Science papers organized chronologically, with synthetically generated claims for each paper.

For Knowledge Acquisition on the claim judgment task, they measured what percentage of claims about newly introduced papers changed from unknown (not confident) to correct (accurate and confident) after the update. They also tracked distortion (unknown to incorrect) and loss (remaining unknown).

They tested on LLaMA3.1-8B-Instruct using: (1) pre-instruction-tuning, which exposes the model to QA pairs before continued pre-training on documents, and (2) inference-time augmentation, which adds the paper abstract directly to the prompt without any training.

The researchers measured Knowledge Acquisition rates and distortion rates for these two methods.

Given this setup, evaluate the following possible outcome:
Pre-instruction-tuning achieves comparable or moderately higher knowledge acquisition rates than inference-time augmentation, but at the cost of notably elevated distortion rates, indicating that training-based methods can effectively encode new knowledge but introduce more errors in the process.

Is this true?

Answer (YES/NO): NO